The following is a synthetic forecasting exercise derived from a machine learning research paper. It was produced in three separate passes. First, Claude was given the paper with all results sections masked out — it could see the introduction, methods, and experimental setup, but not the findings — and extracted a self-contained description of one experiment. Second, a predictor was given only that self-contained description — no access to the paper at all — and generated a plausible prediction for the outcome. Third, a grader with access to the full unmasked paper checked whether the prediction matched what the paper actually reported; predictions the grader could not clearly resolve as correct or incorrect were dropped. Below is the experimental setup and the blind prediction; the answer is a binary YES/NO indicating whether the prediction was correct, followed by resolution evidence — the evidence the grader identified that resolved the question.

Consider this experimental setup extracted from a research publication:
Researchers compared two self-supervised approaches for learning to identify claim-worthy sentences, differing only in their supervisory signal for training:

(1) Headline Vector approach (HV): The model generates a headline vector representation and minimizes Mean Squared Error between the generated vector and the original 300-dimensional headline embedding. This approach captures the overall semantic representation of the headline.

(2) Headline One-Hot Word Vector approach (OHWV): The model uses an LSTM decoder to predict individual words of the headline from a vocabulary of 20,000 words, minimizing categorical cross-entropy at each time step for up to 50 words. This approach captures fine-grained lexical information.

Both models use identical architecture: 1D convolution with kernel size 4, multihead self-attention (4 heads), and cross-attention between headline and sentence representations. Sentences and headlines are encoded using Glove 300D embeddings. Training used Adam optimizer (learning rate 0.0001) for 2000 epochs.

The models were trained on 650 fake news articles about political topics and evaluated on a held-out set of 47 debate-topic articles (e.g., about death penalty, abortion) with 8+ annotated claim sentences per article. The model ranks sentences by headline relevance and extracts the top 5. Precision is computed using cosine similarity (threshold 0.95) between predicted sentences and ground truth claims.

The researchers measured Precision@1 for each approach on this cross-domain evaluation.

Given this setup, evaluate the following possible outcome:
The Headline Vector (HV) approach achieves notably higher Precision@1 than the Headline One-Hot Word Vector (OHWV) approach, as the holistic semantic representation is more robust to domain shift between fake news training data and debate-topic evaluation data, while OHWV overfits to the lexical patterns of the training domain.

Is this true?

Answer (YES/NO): NO